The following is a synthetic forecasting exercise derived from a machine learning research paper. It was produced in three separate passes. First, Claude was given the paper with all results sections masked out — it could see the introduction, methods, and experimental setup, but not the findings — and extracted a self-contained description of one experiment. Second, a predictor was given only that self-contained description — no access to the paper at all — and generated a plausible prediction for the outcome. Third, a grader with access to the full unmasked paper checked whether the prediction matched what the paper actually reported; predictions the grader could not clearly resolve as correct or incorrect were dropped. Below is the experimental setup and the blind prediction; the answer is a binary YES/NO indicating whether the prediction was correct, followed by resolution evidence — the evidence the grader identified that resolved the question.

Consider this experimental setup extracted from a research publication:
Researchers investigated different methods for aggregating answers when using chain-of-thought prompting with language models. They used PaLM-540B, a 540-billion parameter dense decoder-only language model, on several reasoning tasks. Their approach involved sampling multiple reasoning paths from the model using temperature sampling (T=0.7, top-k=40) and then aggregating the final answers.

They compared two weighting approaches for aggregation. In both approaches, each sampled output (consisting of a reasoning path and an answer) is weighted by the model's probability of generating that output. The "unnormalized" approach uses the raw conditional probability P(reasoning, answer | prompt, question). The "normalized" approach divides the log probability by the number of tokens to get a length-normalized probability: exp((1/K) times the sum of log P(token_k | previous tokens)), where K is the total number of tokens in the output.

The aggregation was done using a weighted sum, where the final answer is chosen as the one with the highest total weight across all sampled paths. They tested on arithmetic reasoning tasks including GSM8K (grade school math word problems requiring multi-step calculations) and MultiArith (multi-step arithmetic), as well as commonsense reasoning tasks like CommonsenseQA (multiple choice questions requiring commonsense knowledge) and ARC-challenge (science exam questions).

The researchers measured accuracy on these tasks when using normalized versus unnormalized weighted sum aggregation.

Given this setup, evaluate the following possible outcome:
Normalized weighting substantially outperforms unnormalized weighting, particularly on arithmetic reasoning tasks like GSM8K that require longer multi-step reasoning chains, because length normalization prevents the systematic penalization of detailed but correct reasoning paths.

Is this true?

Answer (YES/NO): YES